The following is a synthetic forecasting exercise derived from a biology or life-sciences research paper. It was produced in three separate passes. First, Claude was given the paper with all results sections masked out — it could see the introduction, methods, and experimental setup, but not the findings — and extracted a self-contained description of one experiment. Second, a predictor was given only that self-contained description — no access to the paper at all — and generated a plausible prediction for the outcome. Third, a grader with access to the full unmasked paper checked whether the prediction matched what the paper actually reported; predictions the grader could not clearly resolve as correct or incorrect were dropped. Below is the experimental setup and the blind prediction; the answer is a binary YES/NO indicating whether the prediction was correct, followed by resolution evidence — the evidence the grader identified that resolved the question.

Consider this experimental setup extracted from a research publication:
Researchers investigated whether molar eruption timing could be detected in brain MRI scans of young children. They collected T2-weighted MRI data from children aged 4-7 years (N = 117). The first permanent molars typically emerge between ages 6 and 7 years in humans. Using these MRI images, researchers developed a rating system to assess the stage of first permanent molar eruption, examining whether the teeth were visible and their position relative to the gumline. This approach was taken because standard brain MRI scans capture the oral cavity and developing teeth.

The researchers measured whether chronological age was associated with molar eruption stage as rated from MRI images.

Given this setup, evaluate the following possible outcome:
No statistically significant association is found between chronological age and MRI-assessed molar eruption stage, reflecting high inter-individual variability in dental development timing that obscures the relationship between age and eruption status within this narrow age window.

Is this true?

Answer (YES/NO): NO